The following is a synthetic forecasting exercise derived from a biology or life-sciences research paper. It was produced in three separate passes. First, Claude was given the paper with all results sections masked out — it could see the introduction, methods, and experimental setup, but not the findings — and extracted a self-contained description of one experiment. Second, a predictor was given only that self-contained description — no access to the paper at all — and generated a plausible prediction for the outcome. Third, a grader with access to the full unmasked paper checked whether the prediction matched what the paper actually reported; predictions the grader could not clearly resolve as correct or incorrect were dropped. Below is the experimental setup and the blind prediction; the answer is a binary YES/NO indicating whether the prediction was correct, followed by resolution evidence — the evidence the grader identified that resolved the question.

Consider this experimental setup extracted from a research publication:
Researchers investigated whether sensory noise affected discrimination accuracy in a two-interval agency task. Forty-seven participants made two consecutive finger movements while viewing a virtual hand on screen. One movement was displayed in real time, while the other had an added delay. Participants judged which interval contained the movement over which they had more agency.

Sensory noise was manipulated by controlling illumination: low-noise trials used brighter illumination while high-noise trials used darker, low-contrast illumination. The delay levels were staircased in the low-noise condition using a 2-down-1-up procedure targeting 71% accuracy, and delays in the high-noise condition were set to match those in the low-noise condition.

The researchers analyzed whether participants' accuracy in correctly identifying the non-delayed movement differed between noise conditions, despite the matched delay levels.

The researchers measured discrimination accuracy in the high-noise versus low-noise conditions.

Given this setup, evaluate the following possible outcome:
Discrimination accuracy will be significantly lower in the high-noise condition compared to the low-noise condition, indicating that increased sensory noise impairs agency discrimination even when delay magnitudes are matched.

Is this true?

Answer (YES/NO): YES